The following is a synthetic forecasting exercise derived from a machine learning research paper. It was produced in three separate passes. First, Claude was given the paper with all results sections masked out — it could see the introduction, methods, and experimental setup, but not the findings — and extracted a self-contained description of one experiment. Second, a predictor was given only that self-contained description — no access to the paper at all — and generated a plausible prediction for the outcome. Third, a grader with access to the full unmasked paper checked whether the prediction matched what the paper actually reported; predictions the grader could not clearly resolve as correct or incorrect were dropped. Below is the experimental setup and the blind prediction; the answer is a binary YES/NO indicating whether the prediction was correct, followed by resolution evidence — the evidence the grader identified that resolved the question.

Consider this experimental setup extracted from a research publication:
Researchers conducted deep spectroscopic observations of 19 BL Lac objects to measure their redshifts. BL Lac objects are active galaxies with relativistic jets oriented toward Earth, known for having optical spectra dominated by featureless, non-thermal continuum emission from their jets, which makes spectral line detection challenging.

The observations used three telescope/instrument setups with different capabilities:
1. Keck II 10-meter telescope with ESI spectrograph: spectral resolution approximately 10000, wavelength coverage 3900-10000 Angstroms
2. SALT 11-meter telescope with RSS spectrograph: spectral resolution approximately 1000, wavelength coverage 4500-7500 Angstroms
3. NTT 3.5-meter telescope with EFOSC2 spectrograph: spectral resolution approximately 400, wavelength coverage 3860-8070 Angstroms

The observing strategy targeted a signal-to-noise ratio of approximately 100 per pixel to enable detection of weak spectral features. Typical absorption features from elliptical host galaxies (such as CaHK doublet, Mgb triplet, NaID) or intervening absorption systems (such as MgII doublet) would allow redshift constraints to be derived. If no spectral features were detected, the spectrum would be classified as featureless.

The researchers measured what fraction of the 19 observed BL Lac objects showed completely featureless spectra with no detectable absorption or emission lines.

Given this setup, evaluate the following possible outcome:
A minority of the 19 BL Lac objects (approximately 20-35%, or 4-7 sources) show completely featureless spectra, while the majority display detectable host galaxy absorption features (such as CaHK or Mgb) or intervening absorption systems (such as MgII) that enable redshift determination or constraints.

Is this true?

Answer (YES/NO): YES